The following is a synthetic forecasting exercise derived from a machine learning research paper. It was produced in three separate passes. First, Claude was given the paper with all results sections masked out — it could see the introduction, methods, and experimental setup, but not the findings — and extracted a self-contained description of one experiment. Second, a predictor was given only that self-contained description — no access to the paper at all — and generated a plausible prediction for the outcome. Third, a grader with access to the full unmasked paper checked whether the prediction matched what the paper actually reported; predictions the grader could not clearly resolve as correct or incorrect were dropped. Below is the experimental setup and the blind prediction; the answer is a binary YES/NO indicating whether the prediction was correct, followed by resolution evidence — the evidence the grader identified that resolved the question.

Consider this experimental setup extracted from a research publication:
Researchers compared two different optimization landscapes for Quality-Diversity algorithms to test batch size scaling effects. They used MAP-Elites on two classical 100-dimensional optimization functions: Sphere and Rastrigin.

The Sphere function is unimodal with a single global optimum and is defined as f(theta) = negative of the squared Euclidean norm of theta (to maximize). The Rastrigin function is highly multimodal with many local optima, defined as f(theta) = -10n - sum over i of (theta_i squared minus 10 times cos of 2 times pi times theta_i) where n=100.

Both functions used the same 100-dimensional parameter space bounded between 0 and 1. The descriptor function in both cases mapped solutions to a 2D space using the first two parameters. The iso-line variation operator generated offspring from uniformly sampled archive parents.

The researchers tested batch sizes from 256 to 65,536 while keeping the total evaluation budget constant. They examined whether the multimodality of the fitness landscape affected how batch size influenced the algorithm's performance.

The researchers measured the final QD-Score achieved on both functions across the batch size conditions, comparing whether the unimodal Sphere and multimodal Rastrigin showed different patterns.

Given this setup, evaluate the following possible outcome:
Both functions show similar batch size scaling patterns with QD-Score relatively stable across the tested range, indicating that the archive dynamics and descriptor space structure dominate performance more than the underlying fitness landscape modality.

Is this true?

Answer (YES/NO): YES